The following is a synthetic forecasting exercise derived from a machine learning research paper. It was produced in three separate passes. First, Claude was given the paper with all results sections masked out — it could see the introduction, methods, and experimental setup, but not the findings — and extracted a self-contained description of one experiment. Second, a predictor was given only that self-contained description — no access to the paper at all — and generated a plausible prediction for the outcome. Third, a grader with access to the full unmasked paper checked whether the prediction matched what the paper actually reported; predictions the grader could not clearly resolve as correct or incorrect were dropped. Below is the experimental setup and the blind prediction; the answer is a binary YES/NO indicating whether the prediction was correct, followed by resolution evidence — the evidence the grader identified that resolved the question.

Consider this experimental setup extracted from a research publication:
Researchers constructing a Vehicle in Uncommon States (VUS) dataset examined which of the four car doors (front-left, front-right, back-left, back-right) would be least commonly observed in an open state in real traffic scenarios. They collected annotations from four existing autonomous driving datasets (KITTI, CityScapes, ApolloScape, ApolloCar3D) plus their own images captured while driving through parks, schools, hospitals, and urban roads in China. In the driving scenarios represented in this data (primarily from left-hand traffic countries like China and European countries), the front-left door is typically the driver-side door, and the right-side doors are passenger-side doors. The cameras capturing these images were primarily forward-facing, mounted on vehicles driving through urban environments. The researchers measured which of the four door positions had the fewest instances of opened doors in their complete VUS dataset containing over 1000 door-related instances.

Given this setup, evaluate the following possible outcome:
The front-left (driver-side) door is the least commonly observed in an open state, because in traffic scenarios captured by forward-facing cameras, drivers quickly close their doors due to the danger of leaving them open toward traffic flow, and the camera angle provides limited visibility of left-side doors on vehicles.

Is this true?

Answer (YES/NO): NO